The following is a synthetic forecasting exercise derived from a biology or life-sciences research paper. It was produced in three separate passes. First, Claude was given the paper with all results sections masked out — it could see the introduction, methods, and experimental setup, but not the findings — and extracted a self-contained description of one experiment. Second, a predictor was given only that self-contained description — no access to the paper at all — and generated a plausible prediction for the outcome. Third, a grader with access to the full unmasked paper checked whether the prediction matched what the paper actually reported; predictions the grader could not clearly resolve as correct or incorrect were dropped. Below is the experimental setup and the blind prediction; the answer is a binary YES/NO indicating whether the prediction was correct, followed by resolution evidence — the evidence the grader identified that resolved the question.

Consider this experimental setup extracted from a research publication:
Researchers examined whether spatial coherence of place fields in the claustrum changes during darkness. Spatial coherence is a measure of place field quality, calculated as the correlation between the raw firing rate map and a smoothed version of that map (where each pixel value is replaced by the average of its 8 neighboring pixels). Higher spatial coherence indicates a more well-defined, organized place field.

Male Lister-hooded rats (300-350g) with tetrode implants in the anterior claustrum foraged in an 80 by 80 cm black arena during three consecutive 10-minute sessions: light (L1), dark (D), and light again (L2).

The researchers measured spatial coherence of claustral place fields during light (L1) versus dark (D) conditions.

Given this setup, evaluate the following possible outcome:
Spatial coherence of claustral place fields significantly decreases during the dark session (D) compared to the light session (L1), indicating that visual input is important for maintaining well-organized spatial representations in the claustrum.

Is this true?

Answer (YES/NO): NO